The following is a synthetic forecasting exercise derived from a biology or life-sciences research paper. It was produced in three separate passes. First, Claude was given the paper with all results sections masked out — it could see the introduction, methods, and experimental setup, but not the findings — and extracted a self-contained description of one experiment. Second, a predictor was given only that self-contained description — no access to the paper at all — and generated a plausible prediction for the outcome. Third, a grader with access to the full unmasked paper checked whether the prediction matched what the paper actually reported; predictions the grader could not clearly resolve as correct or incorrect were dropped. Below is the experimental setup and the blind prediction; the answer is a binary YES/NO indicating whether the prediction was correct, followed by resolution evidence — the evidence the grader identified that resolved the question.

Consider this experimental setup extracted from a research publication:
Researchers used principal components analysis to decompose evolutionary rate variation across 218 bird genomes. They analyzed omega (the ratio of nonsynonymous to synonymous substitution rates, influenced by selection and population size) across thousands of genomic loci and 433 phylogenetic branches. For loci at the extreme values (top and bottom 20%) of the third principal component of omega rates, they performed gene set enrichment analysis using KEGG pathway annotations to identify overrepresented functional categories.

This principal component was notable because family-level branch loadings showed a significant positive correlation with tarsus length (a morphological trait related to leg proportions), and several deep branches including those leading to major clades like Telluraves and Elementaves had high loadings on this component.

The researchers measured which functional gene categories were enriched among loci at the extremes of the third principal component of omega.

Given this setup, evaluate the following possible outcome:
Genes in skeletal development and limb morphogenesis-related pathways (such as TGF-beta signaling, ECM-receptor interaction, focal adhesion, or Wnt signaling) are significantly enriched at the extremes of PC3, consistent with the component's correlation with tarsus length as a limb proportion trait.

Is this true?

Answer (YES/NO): NO